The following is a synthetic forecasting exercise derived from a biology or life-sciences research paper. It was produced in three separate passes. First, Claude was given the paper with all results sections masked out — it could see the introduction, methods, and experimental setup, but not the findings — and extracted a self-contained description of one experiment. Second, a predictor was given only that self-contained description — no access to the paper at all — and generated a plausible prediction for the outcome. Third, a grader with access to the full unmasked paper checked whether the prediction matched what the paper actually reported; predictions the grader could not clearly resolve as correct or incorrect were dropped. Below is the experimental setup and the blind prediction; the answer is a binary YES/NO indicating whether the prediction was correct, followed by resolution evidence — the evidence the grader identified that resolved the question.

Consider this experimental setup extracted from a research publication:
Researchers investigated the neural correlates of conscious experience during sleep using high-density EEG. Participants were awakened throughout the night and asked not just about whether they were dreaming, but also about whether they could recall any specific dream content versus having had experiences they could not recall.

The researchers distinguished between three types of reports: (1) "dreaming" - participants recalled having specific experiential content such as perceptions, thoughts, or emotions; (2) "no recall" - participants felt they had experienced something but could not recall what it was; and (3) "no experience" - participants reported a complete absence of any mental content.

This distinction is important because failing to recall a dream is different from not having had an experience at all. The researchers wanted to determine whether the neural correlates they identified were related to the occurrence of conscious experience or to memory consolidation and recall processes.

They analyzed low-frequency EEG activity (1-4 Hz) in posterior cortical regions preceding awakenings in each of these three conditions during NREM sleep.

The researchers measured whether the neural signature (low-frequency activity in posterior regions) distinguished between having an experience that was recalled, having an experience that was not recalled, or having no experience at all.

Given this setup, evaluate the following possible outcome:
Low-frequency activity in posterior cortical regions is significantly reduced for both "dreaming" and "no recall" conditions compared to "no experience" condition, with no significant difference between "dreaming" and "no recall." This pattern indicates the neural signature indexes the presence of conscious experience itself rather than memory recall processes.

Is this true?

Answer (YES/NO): YES